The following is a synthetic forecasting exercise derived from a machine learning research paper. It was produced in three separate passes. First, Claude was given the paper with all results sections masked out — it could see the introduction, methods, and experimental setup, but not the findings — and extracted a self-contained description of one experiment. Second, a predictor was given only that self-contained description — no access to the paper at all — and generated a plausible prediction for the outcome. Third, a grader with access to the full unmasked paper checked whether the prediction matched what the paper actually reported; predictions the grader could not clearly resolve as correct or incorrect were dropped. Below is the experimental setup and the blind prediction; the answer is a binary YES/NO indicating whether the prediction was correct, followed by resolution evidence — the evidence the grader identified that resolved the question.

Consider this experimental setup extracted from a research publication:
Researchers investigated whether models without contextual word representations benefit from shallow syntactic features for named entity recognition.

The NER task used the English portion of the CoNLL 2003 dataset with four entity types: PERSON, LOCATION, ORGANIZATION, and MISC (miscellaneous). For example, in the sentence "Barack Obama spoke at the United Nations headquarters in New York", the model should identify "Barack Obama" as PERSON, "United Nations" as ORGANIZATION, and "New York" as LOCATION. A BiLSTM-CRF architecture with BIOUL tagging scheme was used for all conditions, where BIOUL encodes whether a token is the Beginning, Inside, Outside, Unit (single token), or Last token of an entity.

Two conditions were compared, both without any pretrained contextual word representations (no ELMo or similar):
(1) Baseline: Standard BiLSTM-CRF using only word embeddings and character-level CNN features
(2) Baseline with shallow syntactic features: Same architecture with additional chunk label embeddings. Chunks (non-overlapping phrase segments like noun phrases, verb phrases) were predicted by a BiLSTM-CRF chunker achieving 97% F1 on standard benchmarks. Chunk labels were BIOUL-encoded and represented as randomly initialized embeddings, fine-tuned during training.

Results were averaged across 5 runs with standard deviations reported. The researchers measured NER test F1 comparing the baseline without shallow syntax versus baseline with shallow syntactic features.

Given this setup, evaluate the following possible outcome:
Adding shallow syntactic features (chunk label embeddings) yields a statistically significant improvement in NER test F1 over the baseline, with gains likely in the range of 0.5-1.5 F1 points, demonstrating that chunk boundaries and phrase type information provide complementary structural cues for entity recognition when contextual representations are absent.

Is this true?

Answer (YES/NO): NO